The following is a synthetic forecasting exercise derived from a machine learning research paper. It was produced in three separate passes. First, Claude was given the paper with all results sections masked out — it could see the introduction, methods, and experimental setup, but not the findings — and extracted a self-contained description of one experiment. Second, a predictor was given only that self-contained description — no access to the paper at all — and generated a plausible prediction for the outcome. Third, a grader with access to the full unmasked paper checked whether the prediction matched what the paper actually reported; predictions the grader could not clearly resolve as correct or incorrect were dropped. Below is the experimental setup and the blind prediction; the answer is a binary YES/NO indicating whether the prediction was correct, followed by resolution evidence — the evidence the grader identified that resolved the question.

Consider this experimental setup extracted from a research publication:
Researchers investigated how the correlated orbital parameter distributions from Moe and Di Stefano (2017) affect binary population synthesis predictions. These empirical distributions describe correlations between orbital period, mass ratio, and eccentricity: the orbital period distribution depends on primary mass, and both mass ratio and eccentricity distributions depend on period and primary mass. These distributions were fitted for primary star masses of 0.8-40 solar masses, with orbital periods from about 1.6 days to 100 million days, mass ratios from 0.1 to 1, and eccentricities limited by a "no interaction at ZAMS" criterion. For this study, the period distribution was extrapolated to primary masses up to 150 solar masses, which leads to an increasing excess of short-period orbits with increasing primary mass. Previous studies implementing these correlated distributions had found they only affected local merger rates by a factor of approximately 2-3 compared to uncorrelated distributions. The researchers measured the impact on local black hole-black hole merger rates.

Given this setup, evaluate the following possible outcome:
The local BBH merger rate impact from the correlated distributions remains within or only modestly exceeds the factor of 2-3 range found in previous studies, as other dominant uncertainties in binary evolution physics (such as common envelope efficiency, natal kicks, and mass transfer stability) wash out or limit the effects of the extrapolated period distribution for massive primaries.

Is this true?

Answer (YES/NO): NO